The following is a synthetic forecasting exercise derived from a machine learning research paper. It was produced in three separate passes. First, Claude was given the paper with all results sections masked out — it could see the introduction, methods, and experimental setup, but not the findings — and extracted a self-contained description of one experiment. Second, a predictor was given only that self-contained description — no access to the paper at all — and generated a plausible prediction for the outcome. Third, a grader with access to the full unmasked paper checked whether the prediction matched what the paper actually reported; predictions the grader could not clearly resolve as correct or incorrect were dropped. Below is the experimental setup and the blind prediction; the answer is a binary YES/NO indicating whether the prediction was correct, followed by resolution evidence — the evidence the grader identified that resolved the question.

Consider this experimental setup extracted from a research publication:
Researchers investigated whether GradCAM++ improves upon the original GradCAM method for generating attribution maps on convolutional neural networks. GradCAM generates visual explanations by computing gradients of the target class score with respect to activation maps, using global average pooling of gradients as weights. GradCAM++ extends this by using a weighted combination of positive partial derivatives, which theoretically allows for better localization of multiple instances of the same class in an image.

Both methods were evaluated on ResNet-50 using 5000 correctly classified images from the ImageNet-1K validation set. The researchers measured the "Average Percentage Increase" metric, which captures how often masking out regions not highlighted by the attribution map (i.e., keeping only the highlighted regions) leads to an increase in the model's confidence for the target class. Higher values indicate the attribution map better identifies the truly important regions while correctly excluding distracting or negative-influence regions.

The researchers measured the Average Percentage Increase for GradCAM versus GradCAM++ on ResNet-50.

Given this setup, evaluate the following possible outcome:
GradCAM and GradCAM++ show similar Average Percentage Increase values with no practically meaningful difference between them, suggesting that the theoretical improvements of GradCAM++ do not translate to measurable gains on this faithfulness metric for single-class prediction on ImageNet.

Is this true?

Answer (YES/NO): YES